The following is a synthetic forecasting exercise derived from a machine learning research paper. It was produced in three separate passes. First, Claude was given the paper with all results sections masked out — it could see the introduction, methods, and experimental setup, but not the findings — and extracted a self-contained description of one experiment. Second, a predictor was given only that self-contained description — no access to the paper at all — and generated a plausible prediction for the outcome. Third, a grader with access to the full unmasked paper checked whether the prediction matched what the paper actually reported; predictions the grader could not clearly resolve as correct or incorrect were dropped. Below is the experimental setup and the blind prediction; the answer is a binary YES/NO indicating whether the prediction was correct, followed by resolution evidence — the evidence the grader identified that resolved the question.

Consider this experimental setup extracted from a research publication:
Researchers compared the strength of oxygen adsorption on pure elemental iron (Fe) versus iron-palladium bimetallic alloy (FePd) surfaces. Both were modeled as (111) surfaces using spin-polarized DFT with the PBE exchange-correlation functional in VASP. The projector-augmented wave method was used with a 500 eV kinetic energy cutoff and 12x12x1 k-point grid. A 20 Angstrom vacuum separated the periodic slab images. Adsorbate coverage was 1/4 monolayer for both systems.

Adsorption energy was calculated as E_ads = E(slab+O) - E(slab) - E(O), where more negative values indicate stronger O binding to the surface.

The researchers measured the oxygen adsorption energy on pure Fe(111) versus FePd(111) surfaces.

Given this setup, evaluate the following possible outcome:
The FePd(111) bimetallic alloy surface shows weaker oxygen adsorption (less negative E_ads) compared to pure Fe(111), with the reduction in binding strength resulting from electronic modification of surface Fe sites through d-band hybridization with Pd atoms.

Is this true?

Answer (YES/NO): YES